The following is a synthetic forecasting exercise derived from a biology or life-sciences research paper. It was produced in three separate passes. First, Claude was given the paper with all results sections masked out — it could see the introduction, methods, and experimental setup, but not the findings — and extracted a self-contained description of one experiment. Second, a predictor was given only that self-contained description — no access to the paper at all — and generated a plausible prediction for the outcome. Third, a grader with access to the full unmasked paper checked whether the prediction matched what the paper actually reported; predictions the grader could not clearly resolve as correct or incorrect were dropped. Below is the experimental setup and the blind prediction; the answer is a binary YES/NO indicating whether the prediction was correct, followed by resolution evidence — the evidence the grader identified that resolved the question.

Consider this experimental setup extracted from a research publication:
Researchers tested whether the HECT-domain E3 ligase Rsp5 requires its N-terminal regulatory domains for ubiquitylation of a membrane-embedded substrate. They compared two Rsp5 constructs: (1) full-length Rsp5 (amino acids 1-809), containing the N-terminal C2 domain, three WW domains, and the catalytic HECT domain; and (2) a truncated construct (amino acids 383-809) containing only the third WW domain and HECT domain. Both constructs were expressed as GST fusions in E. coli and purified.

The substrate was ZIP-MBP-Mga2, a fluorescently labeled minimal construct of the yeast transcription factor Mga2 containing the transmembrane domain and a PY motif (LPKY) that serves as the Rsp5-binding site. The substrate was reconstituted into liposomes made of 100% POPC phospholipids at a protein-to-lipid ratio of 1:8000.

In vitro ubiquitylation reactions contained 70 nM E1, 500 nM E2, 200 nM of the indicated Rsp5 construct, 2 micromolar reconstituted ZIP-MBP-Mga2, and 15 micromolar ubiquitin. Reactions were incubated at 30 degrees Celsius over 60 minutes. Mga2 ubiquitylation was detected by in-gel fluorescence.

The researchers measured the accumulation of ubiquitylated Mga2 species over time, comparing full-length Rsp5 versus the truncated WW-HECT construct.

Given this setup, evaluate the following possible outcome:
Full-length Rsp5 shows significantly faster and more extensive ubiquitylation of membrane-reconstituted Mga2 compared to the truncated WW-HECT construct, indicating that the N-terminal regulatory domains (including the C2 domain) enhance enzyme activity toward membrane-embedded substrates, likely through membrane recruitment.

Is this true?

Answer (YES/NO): NO